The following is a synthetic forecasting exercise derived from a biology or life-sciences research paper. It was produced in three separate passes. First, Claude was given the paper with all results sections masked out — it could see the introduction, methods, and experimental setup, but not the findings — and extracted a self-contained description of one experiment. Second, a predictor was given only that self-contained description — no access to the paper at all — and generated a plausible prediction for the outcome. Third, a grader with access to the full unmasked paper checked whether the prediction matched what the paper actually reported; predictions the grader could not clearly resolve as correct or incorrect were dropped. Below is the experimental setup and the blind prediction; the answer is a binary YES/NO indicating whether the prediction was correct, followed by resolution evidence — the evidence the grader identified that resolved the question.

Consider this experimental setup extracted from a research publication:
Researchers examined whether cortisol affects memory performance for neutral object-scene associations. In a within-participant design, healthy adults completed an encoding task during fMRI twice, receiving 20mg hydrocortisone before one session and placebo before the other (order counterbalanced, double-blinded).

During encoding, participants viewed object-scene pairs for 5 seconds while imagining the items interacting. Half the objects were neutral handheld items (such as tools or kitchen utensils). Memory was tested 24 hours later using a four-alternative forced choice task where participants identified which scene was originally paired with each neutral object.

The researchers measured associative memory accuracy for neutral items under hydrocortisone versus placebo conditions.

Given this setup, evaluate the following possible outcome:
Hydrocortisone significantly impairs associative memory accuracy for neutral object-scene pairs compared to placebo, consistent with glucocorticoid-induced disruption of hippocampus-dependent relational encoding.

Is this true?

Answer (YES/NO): NO